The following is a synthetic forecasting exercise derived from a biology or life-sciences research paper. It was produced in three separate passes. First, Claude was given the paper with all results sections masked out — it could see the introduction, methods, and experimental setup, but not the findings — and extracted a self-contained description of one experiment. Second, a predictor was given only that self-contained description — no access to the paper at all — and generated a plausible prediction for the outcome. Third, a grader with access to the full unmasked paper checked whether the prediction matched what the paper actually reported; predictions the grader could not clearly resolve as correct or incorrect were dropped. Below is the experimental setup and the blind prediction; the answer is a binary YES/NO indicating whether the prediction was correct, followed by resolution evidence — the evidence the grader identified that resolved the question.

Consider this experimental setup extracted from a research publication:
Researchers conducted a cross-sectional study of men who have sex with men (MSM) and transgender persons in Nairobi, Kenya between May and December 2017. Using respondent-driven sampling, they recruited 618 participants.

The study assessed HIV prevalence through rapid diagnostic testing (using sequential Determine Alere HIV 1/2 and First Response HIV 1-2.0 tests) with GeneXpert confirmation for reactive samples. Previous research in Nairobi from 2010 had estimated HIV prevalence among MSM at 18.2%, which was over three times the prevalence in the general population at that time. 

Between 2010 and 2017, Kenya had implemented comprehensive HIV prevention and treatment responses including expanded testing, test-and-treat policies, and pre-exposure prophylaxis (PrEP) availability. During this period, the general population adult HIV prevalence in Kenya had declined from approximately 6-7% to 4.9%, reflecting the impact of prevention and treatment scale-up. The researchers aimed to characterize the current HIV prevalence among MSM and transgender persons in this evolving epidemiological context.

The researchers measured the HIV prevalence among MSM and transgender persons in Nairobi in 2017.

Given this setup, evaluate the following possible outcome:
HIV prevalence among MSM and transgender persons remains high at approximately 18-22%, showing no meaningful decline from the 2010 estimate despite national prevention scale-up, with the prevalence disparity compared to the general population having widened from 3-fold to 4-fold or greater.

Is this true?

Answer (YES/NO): NO